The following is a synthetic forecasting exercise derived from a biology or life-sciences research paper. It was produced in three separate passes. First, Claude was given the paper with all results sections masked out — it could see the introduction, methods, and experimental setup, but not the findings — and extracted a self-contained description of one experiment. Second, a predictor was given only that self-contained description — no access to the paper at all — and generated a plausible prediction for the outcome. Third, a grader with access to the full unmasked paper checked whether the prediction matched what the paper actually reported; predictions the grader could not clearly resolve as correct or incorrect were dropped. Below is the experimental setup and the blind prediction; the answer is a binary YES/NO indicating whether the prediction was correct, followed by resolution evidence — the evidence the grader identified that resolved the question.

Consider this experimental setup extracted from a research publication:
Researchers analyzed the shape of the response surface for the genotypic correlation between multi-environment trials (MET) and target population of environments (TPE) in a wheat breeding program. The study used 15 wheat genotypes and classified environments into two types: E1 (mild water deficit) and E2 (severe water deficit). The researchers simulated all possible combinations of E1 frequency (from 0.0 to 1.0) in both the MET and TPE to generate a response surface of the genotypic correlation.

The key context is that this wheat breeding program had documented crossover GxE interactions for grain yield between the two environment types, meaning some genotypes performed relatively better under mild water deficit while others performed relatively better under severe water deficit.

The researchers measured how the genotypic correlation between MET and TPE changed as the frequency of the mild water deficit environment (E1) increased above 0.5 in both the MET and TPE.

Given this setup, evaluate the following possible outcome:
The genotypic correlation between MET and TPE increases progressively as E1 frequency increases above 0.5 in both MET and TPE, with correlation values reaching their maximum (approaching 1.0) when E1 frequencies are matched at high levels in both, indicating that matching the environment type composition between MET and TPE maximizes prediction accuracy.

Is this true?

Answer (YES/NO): NO